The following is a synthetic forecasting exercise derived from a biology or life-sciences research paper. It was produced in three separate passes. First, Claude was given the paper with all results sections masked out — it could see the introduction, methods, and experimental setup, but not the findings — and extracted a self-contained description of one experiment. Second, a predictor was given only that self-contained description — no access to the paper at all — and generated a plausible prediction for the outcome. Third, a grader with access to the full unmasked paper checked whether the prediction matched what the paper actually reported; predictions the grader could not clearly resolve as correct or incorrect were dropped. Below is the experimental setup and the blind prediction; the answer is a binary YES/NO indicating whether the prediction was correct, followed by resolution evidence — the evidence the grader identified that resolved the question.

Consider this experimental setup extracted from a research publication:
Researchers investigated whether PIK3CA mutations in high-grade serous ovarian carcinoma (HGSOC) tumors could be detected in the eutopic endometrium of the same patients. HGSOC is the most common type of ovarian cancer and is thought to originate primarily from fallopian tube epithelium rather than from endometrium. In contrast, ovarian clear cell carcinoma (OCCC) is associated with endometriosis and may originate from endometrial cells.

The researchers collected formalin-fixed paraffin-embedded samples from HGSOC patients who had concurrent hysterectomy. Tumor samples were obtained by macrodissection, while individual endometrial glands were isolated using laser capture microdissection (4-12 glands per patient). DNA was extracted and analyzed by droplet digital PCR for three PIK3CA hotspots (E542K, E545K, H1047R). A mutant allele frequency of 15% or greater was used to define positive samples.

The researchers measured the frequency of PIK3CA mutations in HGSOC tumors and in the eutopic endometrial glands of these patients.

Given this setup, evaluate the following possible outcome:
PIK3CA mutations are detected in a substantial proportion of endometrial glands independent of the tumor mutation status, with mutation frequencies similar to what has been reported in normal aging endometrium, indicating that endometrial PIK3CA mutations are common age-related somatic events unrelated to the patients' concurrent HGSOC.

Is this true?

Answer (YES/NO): NO